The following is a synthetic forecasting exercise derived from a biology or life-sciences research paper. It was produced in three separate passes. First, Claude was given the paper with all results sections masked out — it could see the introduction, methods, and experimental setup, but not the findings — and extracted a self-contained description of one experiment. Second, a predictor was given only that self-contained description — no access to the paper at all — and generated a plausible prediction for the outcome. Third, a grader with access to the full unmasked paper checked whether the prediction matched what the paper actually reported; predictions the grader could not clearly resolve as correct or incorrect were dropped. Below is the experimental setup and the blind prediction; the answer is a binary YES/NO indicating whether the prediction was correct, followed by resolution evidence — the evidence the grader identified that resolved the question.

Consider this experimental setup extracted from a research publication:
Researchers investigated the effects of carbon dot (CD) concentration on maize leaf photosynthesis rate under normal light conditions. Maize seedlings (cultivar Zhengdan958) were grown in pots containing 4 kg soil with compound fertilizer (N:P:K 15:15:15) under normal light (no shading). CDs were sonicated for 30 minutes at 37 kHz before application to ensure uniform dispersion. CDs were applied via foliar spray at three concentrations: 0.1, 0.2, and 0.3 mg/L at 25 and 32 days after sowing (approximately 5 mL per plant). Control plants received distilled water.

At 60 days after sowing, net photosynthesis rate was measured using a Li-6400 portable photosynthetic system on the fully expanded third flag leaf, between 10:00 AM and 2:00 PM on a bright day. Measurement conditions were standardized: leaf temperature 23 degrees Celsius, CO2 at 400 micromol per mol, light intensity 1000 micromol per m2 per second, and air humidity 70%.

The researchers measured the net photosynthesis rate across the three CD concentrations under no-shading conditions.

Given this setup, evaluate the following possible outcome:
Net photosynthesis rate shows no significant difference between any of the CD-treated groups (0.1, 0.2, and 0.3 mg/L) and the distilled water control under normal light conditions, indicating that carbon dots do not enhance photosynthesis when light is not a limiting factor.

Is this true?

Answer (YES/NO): NO